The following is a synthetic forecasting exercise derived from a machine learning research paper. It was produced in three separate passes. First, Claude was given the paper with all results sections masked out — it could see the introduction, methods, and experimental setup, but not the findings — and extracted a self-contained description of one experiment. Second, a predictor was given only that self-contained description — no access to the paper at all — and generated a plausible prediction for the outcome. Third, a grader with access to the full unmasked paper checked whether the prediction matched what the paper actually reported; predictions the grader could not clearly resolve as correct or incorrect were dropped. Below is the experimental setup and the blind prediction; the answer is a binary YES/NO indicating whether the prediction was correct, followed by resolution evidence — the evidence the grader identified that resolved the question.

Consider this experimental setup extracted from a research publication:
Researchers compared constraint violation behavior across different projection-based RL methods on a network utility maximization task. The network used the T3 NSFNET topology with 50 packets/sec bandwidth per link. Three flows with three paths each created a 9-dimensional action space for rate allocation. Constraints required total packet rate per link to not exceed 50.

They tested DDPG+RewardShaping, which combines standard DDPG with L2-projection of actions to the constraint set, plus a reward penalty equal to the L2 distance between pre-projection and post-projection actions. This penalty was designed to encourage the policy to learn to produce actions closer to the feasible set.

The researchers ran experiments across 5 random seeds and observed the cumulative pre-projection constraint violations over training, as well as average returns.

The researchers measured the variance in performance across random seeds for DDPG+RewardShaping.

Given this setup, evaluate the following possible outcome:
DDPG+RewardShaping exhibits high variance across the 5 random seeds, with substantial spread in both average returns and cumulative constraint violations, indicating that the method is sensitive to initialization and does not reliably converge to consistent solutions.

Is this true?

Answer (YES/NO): YES